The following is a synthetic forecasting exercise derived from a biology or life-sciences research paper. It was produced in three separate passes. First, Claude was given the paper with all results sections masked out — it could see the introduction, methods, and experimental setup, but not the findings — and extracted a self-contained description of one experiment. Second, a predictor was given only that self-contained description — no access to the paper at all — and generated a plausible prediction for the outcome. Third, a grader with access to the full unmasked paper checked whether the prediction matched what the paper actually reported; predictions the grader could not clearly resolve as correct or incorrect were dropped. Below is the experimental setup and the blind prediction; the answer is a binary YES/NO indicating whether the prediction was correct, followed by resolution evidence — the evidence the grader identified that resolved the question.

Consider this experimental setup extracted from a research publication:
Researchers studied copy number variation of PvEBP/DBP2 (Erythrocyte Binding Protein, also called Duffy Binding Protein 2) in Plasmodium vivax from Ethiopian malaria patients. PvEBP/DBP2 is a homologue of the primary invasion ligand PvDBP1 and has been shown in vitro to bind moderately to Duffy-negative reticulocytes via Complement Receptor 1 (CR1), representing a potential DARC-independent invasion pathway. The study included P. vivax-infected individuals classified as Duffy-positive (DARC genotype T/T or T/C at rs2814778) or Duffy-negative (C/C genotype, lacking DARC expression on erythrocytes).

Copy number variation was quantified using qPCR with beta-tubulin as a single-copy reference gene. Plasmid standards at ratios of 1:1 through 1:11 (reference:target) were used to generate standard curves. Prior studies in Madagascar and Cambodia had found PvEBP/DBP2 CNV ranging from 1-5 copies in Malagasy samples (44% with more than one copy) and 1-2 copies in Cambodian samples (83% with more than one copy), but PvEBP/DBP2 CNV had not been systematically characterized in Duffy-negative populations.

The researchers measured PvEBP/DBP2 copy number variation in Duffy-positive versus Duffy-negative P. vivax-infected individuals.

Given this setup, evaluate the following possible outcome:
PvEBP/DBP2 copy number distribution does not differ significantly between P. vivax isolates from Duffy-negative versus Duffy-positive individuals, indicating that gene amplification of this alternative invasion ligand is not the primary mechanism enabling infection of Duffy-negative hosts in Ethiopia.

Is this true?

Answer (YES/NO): NO